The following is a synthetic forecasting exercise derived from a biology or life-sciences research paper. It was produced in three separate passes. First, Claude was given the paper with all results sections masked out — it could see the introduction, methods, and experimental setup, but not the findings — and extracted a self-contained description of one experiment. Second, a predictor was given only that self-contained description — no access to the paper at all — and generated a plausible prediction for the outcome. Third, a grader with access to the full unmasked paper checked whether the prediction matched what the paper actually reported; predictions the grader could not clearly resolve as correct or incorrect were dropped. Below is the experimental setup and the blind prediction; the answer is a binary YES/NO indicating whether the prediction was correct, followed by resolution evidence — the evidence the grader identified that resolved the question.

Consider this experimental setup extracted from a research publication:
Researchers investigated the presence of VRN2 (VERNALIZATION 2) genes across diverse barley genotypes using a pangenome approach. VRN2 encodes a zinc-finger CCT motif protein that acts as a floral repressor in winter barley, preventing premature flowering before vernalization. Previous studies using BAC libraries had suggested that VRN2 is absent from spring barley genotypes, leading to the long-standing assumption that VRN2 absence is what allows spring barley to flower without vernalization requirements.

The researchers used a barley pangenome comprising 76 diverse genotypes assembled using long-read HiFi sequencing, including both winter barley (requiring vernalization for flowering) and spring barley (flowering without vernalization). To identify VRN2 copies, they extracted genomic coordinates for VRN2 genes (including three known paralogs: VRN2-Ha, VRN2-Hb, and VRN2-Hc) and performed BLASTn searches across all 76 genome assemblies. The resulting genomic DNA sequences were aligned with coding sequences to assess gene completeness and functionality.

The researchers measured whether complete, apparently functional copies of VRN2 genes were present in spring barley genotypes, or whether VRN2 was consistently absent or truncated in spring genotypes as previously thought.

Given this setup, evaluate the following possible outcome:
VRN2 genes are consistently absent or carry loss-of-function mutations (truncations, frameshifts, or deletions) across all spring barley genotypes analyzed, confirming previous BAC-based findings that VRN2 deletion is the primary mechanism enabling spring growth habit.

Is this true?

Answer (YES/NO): NO